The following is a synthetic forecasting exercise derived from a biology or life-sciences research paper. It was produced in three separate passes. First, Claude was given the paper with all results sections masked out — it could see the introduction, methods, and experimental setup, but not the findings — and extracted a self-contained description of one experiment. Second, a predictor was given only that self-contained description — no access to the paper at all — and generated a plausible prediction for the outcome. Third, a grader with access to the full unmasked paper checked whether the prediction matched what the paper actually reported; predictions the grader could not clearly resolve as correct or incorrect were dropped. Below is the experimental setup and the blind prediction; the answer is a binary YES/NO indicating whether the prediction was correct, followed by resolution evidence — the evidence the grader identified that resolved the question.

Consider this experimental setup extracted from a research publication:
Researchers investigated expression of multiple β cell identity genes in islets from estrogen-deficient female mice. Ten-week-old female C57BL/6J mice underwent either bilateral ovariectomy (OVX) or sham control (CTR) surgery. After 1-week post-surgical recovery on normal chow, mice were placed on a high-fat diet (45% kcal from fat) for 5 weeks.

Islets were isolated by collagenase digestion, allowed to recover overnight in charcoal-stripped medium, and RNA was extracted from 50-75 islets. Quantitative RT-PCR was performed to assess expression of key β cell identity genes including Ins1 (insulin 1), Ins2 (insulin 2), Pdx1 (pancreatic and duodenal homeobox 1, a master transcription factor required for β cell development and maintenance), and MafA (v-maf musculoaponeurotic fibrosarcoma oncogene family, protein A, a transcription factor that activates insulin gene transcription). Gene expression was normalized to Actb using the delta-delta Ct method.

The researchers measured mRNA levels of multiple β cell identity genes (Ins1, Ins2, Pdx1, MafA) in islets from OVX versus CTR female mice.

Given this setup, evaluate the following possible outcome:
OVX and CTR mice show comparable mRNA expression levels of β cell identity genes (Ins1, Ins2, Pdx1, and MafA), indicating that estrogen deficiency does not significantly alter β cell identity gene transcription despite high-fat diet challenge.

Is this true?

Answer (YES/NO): NO